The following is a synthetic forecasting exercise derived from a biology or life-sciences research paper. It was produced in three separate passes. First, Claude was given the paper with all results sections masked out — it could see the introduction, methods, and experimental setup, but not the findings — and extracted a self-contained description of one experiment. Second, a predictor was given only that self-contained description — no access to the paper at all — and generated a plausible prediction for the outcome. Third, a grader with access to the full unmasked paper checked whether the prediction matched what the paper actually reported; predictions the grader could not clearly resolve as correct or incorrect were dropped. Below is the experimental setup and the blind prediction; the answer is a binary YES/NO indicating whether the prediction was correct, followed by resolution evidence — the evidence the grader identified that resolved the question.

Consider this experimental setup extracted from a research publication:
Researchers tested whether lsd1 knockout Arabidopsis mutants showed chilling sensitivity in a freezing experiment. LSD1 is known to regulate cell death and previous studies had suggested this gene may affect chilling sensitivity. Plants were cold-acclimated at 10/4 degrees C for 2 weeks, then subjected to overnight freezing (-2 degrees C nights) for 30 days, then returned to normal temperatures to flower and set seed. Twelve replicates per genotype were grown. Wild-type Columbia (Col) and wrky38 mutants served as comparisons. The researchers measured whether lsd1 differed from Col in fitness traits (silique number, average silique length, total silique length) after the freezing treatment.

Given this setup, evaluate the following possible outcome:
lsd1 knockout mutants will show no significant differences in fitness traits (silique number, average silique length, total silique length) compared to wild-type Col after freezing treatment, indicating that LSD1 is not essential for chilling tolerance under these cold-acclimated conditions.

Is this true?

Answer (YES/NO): NO